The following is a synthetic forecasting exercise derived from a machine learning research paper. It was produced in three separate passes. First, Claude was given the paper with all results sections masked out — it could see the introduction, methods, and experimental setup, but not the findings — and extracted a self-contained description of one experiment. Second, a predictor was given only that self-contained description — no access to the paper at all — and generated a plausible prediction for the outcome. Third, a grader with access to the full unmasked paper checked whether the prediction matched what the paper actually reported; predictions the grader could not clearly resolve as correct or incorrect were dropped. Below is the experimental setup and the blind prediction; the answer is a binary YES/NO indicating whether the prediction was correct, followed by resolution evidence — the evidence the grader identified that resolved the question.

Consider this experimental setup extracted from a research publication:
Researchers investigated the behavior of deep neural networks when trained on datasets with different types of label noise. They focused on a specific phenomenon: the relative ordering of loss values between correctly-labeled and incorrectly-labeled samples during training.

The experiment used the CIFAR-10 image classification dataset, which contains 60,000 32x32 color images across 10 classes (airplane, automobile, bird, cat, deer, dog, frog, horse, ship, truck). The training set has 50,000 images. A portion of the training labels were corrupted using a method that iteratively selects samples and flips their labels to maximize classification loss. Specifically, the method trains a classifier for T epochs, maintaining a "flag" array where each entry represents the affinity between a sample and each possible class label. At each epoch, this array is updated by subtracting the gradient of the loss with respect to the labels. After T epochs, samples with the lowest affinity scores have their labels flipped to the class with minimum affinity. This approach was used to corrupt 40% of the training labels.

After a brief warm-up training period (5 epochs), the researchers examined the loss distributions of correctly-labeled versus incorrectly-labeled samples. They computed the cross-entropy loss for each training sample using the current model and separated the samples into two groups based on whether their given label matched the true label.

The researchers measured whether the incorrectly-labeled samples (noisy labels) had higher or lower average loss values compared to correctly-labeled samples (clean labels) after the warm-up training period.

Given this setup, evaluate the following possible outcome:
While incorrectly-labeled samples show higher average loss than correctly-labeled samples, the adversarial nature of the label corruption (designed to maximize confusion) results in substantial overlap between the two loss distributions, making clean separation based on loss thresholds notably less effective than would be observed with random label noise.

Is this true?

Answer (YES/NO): NO